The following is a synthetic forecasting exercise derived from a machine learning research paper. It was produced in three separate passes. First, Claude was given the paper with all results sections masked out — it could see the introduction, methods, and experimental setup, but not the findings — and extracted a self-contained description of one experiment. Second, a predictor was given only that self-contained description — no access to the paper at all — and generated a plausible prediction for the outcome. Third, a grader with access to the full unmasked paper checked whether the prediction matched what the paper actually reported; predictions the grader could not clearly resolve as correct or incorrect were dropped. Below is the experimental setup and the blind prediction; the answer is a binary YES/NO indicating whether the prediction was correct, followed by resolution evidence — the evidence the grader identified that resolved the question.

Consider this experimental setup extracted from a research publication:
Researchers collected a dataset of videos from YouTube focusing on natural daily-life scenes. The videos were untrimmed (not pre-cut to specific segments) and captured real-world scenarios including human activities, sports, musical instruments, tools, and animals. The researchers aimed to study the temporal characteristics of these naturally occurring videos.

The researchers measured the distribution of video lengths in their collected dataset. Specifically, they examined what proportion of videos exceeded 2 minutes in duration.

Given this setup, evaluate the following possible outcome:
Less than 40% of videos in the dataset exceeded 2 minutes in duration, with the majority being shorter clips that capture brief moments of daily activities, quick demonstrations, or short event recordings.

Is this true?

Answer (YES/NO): NO